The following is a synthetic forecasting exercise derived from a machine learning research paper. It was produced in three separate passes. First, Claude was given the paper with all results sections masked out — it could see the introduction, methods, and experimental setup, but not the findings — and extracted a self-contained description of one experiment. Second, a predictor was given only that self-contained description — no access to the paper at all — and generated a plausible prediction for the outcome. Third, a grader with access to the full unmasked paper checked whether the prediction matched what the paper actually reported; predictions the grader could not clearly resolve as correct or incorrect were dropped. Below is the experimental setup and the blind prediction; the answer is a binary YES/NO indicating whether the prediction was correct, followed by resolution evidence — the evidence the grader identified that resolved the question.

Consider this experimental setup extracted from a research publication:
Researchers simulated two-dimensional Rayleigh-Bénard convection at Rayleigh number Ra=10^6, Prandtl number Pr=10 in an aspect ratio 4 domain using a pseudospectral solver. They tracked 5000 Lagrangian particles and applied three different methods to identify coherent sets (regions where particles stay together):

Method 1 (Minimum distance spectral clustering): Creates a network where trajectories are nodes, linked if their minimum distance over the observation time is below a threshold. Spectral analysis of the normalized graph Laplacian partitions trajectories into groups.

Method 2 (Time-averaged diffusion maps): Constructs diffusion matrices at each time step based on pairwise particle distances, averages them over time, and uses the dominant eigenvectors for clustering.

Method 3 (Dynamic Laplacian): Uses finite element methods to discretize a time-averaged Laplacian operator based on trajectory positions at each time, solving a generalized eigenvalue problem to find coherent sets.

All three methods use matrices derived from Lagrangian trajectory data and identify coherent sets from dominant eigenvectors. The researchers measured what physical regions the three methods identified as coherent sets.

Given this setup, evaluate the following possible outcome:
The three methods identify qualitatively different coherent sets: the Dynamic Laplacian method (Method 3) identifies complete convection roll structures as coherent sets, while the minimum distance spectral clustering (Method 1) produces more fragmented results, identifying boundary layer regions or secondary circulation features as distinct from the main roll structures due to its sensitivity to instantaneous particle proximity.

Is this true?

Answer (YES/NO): NO